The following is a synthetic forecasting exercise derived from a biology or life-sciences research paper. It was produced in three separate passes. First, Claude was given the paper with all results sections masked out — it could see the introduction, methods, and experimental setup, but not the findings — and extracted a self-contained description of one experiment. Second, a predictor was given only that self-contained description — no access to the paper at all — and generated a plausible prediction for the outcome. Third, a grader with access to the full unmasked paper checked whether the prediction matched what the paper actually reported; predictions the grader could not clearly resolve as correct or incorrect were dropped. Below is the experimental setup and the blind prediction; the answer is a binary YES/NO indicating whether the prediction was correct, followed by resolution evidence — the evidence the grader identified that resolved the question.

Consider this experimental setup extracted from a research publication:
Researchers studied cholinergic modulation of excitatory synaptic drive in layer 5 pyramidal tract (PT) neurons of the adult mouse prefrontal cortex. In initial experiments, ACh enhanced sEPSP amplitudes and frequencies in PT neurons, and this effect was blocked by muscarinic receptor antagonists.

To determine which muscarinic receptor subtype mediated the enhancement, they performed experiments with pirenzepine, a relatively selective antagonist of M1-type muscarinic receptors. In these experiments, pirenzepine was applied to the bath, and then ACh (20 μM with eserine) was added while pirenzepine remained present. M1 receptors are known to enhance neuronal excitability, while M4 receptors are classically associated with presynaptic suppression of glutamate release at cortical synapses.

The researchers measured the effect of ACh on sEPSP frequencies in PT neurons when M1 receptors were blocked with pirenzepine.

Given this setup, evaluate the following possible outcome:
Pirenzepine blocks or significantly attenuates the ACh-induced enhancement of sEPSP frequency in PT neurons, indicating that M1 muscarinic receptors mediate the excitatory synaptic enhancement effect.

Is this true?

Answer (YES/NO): YES